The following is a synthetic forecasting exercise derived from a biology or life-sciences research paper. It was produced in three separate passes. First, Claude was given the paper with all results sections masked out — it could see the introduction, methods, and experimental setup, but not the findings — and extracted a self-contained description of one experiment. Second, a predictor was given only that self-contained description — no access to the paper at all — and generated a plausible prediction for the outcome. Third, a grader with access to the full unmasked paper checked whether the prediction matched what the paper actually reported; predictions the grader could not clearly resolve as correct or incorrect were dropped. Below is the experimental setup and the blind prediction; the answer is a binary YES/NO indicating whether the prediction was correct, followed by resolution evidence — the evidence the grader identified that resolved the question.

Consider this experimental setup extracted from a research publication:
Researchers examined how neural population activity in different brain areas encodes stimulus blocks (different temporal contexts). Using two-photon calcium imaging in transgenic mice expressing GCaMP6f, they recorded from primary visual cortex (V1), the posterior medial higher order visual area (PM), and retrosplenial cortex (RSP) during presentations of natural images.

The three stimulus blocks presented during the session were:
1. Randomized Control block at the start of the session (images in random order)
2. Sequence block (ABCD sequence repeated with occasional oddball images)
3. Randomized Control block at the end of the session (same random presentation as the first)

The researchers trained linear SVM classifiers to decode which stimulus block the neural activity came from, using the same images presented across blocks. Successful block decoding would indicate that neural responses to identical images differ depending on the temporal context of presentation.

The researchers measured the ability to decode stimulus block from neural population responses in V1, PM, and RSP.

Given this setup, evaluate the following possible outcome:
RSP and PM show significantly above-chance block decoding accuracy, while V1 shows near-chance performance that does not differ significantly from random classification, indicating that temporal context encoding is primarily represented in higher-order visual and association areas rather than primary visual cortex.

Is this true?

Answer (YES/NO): NO